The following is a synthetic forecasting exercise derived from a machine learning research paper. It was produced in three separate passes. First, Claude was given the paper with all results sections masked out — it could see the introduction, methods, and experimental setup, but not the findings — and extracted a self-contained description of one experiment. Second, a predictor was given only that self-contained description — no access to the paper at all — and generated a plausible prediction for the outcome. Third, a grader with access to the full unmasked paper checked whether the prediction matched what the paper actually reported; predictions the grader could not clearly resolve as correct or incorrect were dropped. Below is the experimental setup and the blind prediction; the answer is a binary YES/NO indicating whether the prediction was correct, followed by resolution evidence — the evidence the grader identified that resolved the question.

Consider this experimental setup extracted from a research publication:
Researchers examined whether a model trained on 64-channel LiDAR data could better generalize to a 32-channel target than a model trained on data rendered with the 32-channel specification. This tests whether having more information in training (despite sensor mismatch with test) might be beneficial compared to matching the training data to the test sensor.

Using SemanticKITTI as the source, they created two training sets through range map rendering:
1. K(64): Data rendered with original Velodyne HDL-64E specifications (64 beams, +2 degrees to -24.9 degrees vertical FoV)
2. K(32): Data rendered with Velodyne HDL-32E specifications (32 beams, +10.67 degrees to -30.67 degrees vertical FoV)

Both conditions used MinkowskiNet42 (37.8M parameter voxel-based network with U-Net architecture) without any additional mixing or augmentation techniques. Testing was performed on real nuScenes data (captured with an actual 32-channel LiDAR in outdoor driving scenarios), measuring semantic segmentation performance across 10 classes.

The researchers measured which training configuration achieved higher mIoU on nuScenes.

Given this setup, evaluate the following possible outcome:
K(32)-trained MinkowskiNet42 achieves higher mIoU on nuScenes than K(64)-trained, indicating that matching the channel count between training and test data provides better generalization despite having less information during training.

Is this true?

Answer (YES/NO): YES